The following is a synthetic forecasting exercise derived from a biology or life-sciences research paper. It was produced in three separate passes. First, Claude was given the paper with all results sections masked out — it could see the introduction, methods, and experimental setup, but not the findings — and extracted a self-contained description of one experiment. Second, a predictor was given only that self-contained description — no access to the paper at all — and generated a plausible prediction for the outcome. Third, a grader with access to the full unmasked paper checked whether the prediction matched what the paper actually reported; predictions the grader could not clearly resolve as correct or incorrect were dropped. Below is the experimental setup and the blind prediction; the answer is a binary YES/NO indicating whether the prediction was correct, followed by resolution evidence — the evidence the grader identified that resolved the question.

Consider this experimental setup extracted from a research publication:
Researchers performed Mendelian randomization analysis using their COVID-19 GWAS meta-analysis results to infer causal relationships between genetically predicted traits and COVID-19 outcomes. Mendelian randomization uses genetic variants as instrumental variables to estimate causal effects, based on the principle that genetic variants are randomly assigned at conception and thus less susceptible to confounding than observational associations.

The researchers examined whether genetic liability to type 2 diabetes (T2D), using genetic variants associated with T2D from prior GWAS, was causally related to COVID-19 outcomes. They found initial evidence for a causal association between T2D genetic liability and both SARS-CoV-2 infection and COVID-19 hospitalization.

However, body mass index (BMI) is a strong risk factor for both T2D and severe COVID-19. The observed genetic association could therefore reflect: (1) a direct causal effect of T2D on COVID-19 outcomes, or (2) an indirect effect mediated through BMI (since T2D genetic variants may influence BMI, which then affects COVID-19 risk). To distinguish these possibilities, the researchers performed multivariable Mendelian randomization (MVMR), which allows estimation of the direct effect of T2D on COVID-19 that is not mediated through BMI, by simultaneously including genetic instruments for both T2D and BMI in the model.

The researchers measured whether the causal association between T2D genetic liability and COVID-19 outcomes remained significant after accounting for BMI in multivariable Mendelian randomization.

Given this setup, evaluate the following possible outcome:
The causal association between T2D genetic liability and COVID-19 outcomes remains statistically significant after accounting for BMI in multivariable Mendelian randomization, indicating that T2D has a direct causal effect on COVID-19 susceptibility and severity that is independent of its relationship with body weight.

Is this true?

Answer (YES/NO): NO